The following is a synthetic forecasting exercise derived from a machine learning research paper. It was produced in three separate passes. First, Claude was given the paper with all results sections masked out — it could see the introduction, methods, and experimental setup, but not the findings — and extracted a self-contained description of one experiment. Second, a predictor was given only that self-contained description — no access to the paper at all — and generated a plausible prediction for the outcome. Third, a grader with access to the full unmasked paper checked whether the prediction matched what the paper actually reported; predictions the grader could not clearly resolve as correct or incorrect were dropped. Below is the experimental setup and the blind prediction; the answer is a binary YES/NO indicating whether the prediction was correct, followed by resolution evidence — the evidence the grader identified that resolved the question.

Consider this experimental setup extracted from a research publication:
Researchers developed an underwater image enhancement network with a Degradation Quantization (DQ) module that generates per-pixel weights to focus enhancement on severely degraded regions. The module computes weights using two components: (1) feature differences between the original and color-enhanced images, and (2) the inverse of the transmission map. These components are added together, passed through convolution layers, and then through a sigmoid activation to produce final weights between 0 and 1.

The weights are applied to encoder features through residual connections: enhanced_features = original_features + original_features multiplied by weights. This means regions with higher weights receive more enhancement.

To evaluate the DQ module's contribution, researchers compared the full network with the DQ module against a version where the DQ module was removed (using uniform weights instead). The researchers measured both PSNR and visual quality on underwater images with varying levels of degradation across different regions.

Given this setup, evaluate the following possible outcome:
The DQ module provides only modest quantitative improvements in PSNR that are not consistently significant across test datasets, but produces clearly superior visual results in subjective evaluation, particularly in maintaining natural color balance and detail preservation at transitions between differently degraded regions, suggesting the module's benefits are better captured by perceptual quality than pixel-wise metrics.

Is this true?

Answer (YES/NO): NO